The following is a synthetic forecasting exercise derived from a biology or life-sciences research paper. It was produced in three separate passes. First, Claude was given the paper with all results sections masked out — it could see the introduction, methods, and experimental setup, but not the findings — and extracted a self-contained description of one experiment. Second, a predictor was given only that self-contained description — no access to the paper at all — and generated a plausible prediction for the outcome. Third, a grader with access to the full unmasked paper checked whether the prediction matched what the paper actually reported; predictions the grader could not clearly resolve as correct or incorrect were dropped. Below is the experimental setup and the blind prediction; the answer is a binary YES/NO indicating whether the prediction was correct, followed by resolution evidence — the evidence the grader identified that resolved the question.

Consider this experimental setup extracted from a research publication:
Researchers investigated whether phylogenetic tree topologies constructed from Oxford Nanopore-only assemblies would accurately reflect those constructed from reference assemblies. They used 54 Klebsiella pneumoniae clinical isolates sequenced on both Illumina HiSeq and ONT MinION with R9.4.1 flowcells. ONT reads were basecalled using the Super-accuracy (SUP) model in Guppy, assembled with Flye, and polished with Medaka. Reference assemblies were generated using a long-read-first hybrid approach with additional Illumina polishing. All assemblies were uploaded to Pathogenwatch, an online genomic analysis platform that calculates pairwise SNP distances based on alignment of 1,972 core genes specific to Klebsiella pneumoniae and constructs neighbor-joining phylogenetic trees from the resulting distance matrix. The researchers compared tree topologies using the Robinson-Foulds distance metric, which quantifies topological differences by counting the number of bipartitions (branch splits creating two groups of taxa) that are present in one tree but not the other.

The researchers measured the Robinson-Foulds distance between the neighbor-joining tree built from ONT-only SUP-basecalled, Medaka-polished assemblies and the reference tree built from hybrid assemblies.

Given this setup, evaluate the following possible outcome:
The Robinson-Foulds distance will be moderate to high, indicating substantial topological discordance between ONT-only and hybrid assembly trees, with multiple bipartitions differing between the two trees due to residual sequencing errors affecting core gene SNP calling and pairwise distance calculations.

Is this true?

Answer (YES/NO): NO